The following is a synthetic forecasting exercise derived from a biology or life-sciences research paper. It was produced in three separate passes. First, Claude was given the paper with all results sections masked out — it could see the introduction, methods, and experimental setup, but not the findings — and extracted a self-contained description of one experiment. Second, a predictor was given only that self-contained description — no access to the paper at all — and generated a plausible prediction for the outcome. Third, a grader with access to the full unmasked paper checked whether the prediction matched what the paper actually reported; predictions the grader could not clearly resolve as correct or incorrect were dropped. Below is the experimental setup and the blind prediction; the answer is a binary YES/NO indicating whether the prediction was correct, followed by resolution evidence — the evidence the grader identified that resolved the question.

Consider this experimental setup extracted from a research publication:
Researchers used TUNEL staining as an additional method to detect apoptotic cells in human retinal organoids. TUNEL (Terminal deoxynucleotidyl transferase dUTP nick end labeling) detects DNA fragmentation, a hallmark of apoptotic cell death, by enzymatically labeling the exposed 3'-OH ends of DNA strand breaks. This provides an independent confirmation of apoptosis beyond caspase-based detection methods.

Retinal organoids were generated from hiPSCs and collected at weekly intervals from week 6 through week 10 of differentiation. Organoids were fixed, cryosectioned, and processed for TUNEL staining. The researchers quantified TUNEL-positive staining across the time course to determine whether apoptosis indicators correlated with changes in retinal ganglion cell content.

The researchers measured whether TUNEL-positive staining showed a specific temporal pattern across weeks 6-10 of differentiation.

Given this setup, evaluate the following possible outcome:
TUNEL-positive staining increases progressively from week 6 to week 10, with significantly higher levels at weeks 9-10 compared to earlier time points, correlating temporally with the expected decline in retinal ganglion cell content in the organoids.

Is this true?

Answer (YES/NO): NO